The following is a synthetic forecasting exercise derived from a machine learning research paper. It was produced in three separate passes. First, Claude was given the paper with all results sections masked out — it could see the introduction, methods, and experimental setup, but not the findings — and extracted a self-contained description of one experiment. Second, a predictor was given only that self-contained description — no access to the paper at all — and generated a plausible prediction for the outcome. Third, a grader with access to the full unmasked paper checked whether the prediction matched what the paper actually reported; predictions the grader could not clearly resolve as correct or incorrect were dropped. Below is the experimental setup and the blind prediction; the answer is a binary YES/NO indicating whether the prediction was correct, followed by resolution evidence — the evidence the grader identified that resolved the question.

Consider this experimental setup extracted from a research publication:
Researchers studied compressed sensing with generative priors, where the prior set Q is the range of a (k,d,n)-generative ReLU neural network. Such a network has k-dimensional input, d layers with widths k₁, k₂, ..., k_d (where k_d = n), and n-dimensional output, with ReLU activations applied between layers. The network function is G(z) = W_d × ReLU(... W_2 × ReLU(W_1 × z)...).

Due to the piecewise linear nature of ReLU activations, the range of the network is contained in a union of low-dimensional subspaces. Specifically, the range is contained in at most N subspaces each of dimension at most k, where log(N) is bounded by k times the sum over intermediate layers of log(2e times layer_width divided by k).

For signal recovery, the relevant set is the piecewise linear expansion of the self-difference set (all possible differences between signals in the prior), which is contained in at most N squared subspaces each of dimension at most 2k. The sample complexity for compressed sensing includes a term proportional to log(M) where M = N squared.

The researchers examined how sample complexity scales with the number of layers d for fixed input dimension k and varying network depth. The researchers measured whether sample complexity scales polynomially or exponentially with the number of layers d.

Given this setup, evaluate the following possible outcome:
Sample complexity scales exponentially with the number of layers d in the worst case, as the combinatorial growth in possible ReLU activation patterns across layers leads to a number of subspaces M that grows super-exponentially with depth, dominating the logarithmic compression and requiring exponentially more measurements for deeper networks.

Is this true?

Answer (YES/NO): NO